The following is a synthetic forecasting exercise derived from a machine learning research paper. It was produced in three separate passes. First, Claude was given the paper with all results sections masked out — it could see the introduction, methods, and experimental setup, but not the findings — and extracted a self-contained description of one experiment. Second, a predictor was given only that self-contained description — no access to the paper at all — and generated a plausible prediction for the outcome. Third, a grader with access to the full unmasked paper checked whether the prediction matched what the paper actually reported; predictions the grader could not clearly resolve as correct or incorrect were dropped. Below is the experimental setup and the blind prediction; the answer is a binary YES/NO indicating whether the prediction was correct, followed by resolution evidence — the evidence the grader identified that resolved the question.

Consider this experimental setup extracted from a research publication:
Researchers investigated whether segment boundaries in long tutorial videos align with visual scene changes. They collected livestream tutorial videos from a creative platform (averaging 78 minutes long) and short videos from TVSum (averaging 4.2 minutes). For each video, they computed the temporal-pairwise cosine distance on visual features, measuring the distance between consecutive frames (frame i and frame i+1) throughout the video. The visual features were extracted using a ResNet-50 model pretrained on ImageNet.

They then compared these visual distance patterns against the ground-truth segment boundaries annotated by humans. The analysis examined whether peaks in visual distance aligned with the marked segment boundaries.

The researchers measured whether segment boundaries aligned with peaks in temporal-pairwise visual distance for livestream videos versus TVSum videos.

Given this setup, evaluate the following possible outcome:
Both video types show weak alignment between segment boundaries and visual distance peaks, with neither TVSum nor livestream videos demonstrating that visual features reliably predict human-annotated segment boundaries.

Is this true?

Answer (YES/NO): NO